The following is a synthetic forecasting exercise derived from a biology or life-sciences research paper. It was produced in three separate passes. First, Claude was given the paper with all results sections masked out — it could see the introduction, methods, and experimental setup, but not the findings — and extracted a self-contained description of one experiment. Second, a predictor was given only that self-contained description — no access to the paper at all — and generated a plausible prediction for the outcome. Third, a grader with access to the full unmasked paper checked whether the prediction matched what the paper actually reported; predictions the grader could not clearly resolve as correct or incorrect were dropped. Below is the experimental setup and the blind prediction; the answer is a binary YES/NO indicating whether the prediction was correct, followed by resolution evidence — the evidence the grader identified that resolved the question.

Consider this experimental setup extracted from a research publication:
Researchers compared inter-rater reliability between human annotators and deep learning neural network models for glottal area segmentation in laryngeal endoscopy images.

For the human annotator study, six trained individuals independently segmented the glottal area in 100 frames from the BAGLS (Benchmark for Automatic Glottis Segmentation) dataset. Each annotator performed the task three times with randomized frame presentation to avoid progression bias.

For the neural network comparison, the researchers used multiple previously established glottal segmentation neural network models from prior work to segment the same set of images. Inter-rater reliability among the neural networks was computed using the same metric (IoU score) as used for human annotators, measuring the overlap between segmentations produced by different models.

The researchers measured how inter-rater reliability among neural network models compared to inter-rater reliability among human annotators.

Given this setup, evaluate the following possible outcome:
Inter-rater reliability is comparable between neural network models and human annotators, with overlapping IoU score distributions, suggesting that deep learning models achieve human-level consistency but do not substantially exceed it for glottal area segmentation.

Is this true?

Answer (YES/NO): YES